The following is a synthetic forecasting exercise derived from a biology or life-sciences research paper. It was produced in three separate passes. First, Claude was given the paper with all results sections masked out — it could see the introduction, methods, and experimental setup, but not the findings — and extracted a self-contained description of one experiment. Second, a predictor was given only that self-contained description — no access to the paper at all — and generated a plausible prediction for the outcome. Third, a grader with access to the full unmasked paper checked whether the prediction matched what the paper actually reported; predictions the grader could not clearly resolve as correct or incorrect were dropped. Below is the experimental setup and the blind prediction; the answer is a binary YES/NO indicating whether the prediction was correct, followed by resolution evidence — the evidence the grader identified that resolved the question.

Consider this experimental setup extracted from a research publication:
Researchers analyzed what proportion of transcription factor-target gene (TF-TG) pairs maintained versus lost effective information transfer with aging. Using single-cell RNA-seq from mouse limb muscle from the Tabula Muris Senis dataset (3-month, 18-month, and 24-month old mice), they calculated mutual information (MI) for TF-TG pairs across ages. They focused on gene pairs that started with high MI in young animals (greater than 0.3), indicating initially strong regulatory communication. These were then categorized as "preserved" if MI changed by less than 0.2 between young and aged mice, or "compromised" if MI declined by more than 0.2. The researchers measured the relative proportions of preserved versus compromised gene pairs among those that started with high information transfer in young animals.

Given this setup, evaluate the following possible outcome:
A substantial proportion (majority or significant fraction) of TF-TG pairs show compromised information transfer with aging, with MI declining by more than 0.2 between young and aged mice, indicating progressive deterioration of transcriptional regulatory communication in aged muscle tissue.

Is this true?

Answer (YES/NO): YES